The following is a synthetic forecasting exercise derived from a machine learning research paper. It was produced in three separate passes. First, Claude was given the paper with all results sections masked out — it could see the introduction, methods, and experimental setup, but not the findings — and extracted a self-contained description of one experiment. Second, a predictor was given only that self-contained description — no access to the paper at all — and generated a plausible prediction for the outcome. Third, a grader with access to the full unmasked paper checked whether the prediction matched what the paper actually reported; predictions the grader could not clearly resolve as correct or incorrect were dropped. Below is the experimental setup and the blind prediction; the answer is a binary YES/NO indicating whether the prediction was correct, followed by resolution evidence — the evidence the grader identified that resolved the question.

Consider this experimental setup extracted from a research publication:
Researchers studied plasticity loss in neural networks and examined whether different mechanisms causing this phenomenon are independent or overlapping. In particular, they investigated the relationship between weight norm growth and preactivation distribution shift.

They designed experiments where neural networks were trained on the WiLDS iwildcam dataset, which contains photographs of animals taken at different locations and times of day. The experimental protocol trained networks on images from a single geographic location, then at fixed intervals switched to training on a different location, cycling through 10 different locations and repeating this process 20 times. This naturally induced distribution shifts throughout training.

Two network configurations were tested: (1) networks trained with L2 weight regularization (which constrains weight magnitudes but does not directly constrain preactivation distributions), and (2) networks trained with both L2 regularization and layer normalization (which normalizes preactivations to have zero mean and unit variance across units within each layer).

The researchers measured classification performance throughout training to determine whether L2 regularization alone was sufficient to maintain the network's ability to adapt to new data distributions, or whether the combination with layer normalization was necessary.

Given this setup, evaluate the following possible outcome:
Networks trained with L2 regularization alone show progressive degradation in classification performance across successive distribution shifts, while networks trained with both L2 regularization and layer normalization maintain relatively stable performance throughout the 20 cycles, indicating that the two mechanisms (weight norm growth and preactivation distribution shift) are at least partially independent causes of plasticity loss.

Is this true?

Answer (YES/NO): YES